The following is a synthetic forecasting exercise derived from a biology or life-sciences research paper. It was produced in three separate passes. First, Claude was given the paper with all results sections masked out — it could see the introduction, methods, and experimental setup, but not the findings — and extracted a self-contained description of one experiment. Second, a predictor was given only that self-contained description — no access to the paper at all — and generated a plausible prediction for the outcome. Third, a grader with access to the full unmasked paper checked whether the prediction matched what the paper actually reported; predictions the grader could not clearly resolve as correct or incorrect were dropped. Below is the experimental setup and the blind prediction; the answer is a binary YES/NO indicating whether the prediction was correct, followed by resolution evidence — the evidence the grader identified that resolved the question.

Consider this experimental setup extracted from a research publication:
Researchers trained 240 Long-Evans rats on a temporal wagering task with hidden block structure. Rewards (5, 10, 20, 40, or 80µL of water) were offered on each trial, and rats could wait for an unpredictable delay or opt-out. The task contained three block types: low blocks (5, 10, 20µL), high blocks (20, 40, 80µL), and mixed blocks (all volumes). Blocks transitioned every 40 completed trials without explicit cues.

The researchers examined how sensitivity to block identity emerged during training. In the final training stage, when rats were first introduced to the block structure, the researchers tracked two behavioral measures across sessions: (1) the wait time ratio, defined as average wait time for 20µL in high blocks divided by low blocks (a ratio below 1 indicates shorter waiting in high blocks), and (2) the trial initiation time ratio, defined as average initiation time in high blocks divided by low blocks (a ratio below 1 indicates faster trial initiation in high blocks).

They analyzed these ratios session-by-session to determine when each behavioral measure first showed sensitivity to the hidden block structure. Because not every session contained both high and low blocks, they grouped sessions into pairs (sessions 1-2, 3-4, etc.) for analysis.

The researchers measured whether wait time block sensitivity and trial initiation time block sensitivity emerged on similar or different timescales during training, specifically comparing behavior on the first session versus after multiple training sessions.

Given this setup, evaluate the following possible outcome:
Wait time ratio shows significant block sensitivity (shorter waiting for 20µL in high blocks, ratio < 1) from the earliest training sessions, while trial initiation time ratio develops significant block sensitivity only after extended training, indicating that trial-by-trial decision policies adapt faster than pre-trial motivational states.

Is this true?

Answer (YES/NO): NO